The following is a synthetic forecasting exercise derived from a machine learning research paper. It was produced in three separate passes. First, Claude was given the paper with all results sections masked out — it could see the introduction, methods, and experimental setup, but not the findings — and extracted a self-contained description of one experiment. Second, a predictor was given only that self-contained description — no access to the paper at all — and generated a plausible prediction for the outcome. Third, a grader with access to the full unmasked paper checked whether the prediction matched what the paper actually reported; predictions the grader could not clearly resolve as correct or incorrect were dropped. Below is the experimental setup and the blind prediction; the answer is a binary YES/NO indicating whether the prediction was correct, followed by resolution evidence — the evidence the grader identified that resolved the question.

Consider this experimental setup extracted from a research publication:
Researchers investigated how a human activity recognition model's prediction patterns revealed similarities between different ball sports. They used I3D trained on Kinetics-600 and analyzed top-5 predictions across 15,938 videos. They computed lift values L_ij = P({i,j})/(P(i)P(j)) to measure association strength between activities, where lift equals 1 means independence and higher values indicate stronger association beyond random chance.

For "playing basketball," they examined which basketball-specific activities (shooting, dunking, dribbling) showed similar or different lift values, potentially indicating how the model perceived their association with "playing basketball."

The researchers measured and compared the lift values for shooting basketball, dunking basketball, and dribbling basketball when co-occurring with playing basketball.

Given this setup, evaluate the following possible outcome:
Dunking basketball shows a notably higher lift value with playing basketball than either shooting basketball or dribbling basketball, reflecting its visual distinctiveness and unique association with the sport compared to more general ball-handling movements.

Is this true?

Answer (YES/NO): NO